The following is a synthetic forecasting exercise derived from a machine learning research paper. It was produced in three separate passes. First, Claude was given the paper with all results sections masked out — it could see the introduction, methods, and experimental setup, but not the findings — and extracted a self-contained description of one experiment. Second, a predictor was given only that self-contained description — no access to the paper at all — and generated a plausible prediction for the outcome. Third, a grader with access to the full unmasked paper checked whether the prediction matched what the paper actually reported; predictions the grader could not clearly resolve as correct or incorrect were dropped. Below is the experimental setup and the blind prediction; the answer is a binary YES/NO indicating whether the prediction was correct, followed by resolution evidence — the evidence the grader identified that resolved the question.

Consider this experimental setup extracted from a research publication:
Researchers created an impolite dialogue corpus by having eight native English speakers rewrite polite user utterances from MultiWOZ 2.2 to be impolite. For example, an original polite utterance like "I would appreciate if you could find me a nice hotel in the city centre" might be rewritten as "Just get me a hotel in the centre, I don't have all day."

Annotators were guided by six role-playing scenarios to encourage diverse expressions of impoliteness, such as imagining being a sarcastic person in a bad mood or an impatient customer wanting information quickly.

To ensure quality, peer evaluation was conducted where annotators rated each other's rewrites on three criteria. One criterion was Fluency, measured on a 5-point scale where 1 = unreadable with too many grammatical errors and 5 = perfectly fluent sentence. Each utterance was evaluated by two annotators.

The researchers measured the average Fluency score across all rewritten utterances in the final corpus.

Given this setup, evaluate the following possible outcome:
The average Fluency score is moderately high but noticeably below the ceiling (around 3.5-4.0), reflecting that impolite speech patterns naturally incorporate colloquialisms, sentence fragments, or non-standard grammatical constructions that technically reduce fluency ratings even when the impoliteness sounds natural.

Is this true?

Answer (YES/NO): NO